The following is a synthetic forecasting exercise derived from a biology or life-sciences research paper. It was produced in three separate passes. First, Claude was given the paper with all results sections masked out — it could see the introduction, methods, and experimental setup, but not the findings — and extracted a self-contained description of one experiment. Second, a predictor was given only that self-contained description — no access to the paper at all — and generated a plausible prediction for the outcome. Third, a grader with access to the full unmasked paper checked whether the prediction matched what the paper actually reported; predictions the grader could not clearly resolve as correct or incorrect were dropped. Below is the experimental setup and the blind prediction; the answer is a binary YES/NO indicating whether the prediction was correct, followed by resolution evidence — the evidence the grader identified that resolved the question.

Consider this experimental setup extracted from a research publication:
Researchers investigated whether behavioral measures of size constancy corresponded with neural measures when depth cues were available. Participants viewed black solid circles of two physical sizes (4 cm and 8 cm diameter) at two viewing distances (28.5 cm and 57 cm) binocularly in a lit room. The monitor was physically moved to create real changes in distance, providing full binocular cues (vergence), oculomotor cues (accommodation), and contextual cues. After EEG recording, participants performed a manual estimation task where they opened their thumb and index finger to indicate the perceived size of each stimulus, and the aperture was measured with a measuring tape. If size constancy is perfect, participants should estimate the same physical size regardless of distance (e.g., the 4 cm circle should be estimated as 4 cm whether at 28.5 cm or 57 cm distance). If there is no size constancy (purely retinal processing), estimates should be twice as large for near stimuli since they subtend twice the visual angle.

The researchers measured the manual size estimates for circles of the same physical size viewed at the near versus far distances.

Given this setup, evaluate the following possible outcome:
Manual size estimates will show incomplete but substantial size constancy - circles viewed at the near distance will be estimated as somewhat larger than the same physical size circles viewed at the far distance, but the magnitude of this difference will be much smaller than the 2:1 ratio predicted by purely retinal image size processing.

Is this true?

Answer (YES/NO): NO